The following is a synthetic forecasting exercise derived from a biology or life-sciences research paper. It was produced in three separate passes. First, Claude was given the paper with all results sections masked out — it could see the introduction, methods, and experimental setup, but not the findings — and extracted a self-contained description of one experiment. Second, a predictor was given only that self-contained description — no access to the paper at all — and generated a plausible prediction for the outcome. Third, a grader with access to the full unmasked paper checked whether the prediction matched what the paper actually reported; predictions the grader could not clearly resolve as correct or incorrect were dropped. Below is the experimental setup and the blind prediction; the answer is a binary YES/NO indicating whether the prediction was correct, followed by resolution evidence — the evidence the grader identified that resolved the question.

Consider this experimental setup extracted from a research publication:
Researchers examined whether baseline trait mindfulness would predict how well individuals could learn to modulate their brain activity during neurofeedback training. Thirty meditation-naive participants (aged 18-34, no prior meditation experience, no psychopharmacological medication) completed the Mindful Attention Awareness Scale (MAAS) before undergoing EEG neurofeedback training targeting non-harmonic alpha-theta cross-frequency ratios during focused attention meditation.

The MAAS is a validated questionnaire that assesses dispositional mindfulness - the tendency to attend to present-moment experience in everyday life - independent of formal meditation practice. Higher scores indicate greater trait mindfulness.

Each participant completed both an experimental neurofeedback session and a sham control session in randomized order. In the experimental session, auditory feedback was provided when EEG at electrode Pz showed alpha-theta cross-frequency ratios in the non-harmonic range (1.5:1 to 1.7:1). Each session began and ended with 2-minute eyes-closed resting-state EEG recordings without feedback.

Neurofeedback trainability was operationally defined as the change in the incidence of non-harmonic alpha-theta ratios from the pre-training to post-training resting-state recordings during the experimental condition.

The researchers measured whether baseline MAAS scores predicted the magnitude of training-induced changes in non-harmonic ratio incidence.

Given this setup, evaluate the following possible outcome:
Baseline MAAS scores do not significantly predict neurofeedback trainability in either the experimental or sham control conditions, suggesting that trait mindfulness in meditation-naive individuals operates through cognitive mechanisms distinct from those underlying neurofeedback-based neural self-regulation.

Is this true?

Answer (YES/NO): YES